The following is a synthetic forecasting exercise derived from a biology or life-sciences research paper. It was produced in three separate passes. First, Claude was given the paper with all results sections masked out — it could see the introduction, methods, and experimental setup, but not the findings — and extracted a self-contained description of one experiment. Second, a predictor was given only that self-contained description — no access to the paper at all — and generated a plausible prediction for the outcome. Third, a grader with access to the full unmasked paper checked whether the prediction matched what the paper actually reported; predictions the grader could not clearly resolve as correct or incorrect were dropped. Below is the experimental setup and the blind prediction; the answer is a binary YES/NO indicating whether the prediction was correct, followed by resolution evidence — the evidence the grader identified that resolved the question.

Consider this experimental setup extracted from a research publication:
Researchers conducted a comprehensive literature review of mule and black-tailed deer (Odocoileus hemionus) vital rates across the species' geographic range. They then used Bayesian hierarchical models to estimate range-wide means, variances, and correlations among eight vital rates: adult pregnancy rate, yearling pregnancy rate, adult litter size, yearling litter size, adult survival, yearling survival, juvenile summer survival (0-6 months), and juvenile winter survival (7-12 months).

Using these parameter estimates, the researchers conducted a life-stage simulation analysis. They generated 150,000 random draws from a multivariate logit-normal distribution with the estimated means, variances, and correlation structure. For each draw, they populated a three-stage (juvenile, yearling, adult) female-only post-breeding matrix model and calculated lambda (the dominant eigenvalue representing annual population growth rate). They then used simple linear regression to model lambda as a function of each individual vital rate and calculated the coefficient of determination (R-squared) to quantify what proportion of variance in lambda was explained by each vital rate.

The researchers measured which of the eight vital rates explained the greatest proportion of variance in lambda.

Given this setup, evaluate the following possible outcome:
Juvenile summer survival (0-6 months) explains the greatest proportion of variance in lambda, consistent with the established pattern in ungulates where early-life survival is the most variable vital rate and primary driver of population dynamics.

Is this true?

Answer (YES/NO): NO